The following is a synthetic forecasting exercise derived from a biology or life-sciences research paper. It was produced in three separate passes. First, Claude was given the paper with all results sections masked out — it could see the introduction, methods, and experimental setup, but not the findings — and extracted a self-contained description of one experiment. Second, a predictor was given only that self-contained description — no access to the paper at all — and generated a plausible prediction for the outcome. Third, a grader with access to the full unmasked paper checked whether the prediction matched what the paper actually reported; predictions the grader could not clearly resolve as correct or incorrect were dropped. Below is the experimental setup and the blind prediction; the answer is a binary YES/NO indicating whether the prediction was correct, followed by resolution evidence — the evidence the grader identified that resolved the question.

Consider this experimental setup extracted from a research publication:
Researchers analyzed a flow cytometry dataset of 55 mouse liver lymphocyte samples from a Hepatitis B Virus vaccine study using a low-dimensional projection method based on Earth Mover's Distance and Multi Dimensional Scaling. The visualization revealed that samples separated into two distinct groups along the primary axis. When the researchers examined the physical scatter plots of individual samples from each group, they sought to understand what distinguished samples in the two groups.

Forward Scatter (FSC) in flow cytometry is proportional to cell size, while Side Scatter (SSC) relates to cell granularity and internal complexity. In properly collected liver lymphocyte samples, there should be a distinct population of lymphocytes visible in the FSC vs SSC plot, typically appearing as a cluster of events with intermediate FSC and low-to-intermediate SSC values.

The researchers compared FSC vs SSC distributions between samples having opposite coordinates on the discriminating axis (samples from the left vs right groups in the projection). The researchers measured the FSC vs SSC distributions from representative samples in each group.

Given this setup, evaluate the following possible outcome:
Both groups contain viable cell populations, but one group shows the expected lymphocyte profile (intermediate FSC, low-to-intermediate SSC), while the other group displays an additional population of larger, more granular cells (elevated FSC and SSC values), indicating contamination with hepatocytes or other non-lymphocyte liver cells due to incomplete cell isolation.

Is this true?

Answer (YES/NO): NO